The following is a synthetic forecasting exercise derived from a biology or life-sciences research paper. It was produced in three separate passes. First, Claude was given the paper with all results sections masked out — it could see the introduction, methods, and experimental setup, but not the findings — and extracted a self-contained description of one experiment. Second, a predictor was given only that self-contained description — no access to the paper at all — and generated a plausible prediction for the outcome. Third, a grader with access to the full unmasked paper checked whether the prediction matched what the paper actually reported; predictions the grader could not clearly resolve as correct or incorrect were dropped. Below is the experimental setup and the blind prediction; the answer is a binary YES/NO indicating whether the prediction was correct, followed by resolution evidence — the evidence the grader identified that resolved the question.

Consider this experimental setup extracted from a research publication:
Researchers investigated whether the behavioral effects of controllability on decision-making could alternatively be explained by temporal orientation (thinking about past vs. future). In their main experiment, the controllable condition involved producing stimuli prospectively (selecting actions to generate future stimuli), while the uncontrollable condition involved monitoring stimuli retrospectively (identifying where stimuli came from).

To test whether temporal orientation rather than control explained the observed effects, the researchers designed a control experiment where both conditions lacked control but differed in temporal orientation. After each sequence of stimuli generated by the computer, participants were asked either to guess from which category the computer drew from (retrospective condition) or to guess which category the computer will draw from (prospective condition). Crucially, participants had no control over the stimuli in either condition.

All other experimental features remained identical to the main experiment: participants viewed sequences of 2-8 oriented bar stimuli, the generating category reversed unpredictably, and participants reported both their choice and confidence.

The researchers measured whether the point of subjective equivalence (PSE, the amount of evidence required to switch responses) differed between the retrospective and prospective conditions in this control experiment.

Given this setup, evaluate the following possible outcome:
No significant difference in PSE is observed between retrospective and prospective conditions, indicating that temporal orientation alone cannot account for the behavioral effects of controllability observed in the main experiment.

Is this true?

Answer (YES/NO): NO